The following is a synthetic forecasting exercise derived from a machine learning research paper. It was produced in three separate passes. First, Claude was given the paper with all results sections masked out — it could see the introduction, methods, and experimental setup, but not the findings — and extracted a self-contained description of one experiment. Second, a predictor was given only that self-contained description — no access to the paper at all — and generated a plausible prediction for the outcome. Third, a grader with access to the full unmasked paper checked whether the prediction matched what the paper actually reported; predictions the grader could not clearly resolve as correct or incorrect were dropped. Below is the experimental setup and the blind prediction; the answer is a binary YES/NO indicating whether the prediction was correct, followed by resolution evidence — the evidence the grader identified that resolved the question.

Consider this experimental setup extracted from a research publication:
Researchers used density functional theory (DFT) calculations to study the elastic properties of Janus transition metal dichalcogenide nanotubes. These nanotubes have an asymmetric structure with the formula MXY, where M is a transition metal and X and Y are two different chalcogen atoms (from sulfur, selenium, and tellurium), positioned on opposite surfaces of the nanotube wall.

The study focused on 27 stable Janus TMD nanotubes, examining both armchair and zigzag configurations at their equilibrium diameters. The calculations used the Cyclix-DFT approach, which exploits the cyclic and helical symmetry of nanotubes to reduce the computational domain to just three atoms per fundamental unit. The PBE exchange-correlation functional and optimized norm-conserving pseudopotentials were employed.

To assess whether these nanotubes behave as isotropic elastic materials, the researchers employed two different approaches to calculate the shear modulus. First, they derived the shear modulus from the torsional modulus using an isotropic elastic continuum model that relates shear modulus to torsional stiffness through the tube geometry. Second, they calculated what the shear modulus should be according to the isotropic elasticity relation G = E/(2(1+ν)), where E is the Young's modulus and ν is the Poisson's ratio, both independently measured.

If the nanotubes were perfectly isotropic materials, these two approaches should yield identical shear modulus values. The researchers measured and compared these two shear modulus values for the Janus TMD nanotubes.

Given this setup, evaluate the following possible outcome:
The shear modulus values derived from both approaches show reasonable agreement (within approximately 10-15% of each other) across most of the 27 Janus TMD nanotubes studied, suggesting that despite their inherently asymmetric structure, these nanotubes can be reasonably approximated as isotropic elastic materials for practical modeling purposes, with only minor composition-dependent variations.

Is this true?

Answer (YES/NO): NO